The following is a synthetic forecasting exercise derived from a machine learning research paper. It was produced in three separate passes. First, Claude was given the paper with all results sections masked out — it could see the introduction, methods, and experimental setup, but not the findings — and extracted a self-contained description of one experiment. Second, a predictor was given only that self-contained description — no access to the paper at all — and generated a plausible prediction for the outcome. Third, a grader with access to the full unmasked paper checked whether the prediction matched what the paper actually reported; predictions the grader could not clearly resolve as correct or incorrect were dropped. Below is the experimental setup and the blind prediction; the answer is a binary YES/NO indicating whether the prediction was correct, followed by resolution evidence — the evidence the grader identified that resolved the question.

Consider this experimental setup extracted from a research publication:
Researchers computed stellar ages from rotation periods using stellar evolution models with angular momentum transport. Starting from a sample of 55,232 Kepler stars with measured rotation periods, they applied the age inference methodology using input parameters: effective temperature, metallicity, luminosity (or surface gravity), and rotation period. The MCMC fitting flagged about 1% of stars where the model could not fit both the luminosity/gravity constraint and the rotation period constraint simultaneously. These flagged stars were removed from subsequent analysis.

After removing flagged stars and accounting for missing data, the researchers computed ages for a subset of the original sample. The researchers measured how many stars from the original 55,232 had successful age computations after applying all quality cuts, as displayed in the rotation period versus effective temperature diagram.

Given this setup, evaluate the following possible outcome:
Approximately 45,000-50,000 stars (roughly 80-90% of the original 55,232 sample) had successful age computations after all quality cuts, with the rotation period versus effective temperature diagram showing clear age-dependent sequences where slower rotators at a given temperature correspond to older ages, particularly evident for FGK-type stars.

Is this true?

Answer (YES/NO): NO